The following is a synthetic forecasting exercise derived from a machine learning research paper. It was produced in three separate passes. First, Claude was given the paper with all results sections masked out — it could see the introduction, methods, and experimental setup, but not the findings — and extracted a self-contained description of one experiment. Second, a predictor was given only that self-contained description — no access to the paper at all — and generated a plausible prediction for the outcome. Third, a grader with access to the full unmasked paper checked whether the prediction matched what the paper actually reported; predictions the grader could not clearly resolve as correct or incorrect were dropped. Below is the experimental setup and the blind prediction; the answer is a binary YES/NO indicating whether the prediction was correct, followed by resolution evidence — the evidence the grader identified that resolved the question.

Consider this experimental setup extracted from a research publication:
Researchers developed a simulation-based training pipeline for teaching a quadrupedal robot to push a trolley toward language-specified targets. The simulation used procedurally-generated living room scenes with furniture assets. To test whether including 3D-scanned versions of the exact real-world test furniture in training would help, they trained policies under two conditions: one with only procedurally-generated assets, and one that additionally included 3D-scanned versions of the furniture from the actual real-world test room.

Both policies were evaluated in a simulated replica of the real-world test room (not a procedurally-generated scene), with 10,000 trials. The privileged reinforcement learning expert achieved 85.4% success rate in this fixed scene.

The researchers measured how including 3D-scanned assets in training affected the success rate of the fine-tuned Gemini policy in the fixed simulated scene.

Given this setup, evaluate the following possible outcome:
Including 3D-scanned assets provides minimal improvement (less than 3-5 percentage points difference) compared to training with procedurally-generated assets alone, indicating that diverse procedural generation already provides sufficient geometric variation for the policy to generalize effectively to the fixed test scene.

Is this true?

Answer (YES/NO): NO